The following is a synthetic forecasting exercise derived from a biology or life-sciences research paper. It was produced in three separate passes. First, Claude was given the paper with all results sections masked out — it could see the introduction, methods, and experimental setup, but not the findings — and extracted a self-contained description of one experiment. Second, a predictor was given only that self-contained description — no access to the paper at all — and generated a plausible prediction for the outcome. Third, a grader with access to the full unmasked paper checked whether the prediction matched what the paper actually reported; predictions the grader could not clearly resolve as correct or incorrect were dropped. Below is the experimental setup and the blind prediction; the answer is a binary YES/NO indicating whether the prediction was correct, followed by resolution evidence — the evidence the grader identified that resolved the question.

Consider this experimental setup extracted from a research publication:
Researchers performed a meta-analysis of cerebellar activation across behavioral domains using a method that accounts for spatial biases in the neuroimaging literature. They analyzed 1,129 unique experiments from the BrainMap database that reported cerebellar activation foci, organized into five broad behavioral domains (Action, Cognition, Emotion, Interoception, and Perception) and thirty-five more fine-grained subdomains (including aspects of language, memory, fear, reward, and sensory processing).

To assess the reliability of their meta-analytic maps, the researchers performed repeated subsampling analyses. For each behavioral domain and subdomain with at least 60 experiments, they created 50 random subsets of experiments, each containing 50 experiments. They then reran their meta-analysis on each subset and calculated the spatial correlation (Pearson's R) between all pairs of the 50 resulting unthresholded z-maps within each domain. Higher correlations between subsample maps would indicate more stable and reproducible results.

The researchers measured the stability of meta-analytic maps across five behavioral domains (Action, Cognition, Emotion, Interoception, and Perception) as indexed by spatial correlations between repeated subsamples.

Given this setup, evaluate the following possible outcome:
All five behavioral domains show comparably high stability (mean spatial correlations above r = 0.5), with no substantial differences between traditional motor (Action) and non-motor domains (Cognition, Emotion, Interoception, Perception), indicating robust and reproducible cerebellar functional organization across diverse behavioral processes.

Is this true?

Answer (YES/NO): NO